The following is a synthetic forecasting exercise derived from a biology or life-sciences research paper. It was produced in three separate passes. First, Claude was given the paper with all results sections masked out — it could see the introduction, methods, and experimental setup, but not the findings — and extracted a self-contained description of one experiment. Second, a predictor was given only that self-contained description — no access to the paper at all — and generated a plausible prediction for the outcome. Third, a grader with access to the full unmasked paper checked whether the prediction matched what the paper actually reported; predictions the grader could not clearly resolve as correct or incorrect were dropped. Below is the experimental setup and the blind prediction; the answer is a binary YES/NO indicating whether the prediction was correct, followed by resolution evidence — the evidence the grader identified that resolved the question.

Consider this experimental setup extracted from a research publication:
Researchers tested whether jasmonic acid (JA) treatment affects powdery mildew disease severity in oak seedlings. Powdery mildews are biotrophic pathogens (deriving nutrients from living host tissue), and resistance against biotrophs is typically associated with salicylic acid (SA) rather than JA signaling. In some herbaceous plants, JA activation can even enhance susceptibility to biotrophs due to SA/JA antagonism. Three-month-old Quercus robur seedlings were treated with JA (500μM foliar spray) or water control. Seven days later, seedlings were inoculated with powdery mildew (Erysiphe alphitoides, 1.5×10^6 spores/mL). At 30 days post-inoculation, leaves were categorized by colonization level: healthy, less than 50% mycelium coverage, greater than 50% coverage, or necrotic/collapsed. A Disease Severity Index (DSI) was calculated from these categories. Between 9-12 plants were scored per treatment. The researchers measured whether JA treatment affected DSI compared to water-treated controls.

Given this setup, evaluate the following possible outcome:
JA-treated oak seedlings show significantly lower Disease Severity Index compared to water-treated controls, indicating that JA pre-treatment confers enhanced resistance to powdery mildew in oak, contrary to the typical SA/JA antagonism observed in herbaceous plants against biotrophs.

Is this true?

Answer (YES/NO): NO